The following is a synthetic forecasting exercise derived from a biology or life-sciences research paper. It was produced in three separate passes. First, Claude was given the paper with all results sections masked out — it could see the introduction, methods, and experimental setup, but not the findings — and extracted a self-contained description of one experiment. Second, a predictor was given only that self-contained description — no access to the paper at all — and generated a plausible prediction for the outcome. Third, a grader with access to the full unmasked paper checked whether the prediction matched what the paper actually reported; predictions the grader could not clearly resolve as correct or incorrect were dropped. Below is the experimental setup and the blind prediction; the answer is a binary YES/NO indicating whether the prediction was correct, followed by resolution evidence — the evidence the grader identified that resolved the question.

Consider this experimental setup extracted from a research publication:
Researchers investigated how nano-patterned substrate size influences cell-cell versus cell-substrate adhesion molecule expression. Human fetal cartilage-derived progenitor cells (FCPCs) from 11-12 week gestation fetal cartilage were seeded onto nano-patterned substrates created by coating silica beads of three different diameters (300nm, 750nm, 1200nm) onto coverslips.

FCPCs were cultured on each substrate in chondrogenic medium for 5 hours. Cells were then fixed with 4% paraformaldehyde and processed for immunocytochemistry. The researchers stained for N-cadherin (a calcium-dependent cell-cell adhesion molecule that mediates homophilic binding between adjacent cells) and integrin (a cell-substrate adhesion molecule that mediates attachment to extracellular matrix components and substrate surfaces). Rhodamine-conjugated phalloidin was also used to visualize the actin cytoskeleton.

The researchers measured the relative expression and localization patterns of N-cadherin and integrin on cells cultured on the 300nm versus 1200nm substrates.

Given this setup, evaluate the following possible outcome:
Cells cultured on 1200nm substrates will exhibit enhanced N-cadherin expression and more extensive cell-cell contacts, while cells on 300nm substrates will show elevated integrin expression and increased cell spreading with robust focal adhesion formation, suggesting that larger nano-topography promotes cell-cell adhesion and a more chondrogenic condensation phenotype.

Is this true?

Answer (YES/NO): NO